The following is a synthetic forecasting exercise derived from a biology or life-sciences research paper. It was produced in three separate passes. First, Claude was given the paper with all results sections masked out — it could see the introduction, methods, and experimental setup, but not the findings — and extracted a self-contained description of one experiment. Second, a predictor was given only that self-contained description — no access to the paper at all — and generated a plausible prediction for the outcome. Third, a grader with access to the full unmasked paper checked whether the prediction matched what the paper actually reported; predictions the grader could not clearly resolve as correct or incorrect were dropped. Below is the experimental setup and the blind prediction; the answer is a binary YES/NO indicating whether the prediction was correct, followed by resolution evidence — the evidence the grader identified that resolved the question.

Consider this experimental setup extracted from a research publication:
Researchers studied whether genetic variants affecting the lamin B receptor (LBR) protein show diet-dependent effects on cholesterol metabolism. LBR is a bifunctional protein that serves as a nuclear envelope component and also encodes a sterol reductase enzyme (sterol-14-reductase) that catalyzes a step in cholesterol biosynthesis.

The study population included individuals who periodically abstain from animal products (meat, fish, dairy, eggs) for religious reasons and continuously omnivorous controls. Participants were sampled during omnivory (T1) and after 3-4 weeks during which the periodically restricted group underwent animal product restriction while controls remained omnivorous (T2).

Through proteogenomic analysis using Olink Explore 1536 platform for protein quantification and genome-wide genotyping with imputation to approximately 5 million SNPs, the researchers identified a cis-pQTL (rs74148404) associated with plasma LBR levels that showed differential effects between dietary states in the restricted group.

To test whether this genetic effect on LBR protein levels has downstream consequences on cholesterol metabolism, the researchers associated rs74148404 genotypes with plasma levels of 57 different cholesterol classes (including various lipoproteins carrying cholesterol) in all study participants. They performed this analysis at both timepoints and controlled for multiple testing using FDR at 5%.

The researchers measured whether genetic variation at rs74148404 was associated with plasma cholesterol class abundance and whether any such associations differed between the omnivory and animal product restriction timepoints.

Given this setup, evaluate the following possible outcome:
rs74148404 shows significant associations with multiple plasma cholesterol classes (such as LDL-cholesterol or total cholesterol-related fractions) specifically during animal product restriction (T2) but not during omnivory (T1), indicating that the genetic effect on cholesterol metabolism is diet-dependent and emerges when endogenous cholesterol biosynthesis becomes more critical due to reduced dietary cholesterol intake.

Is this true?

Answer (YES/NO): YES